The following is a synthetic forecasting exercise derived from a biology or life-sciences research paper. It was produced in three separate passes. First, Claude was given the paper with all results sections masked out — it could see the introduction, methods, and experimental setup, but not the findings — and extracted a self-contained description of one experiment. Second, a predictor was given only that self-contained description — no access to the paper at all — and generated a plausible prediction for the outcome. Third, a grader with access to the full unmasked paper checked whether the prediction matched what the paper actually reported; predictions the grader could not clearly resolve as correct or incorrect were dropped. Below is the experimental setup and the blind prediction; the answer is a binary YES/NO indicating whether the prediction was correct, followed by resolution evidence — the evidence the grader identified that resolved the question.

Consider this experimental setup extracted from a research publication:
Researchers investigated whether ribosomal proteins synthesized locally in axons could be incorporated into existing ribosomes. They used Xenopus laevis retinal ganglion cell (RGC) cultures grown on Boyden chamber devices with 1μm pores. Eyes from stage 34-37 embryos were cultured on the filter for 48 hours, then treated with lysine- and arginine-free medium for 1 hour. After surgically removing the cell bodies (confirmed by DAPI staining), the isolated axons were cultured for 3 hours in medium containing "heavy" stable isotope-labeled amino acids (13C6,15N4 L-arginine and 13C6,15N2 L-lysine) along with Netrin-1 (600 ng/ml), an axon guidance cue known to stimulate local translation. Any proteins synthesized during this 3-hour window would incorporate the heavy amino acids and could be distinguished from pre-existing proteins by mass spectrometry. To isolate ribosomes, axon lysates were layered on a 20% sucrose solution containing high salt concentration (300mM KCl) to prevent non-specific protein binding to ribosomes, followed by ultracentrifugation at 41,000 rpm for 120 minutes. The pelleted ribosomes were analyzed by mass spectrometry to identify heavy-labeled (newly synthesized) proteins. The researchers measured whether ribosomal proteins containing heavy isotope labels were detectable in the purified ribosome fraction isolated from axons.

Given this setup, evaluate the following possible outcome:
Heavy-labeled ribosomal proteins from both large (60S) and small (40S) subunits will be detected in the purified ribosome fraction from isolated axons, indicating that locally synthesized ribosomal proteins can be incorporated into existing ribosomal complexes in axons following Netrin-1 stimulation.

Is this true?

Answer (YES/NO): YES